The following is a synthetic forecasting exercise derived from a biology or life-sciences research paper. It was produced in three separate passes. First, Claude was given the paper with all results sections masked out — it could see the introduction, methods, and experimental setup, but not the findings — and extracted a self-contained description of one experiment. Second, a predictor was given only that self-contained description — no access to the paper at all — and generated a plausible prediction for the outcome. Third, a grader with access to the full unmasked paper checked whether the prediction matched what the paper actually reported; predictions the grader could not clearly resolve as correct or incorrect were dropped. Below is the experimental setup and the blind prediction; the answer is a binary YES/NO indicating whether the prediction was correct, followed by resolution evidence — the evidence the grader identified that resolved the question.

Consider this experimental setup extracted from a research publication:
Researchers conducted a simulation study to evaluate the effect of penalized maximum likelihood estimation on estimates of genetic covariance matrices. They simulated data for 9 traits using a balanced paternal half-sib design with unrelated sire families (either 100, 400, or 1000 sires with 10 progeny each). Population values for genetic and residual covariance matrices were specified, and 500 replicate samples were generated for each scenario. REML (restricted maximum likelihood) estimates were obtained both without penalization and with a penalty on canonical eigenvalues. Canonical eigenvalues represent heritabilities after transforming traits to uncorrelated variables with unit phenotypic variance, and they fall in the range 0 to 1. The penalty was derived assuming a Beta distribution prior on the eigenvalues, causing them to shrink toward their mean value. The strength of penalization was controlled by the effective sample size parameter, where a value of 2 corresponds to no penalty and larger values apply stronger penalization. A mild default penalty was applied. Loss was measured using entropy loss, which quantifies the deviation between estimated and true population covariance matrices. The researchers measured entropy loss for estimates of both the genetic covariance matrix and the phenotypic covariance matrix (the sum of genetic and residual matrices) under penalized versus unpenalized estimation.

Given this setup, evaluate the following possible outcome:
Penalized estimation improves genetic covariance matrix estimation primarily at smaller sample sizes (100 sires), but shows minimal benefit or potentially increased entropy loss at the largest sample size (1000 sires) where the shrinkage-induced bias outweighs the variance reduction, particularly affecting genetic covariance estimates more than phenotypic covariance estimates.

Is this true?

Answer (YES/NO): NO